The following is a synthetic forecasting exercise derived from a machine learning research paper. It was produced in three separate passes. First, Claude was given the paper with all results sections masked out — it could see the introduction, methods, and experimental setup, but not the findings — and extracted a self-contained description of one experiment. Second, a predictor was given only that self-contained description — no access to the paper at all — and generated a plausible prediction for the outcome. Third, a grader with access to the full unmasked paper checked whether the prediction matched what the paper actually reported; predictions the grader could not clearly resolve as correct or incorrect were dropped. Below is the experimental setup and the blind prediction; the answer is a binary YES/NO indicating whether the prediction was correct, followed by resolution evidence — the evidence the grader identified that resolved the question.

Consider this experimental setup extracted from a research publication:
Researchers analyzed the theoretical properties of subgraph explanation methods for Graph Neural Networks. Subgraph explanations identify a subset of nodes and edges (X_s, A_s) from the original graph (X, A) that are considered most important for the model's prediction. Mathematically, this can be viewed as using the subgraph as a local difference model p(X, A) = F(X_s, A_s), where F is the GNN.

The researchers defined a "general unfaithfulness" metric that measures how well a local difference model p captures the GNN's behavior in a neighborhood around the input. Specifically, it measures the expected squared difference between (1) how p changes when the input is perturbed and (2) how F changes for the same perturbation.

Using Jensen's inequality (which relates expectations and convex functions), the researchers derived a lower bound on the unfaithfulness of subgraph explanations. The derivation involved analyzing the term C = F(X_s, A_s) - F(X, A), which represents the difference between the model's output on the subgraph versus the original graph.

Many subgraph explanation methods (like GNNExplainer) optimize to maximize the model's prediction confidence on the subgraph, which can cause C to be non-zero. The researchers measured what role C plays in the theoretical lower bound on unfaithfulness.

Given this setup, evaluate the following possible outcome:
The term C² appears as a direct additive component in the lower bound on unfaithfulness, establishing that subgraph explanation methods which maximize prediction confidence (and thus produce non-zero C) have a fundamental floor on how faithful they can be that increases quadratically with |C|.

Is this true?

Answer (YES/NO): NO